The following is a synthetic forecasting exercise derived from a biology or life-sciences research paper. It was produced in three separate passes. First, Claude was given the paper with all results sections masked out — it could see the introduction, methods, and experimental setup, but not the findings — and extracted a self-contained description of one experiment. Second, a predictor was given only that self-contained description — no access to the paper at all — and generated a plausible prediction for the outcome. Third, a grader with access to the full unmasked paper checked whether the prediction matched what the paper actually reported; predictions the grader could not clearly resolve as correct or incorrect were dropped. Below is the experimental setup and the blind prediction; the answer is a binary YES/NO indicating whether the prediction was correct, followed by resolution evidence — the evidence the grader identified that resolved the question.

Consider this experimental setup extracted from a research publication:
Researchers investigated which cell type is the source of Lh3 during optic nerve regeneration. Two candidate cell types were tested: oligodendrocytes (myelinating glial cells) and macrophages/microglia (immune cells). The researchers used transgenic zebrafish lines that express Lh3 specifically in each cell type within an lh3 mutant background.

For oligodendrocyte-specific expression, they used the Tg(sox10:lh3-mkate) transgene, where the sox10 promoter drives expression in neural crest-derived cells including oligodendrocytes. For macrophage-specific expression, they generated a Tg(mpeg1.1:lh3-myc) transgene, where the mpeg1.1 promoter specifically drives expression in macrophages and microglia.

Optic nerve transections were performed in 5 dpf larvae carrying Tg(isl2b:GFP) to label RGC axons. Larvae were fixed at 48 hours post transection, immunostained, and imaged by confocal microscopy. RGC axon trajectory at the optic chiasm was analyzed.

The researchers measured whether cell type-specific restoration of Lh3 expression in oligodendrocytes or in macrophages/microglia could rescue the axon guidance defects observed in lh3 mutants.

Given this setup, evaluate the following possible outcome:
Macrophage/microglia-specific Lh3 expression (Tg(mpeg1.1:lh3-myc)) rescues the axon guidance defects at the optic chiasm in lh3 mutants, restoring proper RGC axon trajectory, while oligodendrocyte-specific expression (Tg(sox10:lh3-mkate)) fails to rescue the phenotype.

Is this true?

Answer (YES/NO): NO